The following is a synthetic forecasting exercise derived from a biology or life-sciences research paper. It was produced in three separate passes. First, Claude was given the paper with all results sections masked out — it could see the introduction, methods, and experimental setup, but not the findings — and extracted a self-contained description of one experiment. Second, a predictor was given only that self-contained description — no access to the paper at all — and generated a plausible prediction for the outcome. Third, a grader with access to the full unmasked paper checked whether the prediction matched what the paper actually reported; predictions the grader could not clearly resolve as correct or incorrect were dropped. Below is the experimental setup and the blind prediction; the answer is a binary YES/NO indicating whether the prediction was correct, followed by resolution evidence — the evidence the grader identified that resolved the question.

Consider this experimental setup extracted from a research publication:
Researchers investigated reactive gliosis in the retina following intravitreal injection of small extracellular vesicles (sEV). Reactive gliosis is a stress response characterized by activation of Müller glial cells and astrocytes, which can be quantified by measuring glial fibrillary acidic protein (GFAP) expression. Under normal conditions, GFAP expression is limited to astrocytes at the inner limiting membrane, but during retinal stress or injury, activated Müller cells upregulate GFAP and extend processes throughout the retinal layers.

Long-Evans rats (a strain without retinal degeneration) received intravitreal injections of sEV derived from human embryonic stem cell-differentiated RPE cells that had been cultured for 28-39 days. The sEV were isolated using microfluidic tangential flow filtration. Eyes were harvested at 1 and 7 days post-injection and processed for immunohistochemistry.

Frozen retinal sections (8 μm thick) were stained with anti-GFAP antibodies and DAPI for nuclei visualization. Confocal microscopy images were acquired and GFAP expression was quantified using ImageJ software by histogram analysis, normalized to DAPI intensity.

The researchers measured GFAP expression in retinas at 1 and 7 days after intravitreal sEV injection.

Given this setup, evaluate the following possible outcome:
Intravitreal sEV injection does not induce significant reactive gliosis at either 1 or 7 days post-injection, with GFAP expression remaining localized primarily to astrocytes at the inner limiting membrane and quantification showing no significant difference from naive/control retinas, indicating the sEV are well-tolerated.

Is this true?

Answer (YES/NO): YES